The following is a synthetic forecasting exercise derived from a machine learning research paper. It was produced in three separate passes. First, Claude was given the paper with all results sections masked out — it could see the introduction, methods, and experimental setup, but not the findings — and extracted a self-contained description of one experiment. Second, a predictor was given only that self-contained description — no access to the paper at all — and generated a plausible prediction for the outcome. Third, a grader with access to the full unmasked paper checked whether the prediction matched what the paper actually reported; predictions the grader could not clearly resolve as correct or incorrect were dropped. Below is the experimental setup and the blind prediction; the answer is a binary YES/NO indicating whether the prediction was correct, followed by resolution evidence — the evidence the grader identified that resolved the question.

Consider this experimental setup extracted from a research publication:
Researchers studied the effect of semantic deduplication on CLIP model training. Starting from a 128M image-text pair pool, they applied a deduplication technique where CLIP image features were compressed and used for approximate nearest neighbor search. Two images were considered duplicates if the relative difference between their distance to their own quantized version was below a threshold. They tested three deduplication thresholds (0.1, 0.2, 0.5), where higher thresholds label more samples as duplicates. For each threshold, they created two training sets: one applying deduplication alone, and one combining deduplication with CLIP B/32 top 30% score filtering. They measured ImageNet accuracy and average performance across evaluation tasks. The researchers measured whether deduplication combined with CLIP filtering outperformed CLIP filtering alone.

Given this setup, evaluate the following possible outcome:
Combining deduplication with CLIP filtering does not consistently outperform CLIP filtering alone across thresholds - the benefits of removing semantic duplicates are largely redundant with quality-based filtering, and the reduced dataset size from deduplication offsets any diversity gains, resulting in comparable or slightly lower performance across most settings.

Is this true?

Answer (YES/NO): YES